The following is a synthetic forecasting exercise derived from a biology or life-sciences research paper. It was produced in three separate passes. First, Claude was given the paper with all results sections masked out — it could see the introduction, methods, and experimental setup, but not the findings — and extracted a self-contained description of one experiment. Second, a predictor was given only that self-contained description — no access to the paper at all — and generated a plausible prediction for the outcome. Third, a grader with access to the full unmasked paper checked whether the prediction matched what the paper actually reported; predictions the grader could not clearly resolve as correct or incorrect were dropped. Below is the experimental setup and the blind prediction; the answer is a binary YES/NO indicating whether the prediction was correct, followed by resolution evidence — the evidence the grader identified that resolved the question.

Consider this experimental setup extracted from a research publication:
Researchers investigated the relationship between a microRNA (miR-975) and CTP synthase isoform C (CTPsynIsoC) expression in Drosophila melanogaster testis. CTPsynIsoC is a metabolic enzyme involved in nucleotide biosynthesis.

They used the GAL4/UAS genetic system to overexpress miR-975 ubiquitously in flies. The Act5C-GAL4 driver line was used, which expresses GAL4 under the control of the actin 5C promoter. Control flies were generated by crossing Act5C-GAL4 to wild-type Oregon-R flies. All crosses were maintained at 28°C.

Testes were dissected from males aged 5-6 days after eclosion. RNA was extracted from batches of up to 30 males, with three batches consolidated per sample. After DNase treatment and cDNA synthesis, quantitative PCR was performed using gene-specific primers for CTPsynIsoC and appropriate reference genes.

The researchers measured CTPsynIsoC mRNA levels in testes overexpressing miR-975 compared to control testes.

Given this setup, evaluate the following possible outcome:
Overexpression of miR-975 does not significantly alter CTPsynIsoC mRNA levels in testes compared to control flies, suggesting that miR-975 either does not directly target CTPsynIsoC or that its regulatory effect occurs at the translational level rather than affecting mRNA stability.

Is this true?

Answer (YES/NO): NO